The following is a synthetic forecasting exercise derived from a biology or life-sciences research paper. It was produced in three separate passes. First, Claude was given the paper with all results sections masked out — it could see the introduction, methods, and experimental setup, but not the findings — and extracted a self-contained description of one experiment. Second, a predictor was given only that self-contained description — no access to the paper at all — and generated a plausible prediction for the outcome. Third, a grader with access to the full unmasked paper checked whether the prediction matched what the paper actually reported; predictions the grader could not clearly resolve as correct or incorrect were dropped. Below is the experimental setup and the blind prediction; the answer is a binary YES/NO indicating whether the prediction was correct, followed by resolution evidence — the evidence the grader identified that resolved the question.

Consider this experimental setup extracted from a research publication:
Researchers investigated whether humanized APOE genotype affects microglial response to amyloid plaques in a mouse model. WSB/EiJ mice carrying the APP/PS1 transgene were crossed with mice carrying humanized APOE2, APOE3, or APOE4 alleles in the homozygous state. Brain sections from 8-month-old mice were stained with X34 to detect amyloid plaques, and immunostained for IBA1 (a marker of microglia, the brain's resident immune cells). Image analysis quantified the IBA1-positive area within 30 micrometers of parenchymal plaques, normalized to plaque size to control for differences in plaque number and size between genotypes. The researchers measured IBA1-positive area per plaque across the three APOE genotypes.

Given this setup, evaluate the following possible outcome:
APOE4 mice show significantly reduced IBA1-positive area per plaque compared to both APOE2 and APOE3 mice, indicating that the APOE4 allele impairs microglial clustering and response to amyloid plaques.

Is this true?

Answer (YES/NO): NO